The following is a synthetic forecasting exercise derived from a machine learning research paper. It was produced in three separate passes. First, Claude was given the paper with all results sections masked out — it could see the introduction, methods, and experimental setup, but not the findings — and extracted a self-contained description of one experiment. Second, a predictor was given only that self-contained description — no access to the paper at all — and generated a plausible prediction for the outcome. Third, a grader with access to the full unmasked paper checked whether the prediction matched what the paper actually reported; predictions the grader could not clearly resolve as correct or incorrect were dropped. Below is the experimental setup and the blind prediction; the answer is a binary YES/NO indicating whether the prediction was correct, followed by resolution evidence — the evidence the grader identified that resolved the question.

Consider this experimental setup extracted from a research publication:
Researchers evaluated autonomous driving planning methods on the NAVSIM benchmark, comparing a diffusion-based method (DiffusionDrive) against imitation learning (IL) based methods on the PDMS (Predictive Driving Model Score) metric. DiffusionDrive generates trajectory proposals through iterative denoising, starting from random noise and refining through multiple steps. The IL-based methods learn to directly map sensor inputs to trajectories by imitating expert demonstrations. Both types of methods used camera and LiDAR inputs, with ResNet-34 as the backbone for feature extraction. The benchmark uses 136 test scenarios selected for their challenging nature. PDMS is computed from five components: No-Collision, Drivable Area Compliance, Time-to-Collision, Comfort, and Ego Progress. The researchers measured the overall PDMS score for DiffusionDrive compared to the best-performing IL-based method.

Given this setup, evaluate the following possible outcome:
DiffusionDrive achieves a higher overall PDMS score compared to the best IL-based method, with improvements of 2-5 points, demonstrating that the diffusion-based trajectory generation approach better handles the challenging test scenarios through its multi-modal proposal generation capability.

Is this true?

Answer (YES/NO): NO